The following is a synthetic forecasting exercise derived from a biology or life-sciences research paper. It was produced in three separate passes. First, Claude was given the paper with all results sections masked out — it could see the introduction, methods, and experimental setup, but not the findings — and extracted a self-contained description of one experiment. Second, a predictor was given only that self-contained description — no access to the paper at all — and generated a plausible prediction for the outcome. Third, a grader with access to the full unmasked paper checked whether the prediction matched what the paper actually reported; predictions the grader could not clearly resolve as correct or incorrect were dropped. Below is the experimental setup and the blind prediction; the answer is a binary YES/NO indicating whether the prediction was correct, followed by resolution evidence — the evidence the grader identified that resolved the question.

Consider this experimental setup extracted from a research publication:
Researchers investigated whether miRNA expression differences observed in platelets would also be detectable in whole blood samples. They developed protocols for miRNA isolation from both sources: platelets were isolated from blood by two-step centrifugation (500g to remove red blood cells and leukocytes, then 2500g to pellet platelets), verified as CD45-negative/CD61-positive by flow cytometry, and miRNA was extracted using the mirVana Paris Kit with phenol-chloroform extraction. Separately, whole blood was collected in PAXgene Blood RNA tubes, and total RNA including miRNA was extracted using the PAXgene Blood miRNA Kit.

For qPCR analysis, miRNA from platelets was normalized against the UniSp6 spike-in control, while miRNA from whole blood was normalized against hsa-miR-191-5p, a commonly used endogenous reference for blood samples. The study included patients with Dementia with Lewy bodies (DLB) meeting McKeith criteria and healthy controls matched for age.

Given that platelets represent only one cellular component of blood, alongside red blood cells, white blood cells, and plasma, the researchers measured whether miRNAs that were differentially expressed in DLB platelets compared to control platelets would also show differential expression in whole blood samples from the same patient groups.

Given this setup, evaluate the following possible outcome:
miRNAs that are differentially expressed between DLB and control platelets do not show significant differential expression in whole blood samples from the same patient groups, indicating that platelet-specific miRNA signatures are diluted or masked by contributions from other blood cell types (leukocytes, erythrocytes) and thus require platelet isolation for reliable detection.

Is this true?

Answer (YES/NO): YES